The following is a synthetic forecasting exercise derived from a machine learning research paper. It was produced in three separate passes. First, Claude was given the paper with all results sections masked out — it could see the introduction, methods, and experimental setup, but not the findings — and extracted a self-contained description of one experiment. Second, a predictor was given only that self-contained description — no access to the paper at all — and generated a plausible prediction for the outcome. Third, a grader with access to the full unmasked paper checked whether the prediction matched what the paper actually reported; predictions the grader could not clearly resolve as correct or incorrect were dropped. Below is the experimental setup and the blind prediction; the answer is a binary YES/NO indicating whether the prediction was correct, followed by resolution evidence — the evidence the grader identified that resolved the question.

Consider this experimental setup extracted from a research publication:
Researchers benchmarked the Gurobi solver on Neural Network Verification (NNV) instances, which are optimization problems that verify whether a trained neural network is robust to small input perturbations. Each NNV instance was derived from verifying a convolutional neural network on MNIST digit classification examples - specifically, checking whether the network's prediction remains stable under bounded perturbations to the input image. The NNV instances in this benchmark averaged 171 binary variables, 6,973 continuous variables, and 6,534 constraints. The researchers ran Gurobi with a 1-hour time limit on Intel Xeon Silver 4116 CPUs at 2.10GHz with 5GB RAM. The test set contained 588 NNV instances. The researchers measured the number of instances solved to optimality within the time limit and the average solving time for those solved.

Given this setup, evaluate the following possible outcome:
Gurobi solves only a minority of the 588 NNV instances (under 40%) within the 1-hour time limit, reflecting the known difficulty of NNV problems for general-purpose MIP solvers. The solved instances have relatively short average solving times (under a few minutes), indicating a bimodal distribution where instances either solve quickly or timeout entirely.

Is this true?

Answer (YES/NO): NO